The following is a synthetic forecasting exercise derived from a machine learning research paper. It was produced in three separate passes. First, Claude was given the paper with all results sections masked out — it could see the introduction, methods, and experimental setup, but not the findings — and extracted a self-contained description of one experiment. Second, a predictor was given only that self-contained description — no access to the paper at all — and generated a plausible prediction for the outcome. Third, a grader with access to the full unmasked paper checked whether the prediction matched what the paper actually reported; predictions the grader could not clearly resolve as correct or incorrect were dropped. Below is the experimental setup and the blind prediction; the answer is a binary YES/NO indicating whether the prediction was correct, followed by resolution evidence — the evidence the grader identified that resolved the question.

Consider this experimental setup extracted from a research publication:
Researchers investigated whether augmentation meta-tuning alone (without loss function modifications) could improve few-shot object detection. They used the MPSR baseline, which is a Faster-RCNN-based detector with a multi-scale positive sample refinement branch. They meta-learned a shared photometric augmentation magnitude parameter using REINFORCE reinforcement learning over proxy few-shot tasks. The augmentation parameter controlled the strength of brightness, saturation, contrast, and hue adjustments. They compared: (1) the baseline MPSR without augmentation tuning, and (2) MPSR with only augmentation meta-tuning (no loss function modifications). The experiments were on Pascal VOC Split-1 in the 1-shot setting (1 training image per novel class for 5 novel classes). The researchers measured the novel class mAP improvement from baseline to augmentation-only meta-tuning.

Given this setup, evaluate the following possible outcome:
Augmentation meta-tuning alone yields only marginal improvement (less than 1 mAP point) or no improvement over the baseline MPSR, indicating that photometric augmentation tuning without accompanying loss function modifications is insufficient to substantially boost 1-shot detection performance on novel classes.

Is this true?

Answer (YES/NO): NO